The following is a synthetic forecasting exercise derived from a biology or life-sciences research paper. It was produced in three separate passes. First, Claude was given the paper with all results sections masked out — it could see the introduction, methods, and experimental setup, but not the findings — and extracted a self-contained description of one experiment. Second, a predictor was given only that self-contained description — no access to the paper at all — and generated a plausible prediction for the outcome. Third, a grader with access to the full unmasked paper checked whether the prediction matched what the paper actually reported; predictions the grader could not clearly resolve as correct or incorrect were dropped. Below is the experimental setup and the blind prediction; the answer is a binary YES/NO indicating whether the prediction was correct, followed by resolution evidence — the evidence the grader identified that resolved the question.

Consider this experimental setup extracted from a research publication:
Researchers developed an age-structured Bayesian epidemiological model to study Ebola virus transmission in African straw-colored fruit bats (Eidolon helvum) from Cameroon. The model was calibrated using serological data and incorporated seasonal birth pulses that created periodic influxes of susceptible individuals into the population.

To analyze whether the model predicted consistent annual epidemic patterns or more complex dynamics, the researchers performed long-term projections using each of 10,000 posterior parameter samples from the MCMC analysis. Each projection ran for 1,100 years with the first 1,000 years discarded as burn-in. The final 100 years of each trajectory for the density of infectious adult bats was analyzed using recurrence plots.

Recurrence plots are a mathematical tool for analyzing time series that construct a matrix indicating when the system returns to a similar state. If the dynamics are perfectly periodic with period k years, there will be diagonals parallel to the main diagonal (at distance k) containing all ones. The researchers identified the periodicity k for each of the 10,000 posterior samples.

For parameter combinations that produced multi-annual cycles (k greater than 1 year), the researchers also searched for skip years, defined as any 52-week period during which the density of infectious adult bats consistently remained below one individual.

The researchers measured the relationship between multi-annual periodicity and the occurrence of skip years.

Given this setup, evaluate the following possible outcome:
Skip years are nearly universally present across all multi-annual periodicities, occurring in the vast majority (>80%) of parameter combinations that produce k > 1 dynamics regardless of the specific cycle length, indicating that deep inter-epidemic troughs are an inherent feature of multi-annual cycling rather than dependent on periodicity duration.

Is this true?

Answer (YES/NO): NO